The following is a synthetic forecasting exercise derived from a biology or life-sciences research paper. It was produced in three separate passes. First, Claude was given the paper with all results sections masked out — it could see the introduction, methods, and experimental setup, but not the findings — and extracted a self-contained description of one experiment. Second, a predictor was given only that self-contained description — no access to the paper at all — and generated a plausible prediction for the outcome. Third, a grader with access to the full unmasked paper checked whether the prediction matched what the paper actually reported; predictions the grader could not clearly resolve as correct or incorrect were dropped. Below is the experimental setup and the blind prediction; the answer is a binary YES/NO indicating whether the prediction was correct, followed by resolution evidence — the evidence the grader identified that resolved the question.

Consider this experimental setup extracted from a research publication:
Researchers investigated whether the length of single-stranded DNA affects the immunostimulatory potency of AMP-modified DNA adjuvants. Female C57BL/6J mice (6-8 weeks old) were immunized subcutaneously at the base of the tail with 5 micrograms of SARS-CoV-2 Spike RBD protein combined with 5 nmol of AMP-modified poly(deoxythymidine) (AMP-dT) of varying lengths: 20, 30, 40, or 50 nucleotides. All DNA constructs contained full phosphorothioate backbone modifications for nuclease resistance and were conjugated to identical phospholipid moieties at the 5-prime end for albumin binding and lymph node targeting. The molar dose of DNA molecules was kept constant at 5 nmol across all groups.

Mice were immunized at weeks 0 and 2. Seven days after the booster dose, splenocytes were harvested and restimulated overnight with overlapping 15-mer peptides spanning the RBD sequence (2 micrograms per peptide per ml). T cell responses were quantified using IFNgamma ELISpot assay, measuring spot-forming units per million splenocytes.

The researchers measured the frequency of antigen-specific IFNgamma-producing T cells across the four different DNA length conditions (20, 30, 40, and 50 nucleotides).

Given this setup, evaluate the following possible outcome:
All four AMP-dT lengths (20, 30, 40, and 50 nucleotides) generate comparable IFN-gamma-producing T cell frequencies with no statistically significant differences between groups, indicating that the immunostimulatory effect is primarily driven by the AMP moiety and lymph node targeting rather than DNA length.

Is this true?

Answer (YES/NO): NO